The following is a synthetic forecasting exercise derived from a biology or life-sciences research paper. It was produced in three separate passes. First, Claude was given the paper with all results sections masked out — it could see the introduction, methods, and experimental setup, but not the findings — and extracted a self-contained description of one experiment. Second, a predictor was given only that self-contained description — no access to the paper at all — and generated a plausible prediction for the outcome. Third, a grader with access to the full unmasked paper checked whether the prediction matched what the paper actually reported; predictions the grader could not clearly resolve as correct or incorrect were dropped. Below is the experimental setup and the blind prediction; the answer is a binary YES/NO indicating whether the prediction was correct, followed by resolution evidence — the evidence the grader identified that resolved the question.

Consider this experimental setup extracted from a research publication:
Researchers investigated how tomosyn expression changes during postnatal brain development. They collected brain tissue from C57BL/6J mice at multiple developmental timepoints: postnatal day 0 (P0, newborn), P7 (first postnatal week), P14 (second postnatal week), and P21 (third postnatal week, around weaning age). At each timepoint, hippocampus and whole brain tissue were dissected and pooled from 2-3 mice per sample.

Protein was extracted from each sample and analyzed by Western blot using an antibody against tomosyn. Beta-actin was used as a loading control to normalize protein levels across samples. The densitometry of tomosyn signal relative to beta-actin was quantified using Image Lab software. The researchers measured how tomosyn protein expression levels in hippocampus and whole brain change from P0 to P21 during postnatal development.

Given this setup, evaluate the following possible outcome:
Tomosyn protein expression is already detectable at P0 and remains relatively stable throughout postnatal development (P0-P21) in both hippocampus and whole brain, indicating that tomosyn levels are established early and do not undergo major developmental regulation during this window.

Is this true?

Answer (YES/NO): NO